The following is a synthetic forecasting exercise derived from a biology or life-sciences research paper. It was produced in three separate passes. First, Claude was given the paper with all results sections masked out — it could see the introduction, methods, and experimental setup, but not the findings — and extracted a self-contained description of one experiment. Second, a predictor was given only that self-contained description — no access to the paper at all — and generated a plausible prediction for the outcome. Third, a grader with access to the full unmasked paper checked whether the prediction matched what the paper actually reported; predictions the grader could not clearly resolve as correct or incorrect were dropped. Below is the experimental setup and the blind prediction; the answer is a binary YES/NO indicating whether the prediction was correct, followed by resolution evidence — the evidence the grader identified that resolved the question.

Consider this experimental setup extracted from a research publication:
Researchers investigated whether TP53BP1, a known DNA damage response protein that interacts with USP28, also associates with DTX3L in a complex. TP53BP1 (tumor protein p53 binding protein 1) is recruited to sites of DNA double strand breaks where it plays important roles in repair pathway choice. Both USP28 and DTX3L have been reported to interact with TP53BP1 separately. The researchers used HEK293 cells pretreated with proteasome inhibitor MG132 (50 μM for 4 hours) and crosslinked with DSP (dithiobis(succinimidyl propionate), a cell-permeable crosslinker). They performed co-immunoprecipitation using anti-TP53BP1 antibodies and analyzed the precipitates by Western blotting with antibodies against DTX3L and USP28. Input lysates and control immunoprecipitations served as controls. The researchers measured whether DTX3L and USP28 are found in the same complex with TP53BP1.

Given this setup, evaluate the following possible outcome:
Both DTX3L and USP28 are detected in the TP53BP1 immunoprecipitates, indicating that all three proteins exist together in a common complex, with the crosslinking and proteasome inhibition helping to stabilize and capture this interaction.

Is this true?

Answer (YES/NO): YES